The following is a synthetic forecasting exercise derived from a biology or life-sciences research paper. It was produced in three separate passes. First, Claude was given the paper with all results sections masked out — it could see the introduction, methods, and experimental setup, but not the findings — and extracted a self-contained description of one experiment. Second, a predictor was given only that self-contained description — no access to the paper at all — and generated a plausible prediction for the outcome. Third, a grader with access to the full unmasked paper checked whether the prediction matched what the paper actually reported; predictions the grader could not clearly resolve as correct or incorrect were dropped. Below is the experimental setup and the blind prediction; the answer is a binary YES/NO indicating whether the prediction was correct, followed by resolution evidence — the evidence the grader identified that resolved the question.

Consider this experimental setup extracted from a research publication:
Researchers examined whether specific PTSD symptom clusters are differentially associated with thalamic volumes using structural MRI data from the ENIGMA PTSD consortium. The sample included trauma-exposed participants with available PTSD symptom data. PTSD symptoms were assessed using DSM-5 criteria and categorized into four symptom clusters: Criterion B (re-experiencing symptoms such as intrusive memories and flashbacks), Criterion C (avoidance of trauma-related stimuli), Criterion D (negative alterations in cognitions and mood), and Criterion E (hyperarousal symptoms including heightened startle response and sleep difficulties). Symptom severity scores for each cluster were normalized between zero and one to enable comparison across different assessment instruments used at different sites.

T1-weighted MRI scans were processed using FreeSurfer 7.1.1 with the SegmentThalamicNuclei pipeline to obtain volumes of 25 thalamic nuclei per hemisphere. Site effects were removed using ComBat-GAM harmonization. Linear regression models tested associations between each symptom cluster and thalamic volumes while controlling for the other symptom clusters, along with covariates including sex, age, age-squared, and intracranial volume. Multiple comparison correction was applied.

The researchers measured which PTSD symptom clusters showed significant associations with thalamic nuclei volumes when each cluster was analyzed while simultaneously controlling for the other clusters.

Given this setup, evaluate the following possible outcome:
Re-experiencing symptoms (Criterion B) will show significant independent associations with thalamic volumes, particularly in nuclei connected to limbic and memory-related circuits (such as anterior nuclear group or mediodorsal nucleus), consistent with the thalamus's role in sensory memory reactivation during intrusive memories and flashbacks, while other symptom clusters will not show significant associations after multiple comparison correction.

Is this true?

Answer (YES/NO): NO